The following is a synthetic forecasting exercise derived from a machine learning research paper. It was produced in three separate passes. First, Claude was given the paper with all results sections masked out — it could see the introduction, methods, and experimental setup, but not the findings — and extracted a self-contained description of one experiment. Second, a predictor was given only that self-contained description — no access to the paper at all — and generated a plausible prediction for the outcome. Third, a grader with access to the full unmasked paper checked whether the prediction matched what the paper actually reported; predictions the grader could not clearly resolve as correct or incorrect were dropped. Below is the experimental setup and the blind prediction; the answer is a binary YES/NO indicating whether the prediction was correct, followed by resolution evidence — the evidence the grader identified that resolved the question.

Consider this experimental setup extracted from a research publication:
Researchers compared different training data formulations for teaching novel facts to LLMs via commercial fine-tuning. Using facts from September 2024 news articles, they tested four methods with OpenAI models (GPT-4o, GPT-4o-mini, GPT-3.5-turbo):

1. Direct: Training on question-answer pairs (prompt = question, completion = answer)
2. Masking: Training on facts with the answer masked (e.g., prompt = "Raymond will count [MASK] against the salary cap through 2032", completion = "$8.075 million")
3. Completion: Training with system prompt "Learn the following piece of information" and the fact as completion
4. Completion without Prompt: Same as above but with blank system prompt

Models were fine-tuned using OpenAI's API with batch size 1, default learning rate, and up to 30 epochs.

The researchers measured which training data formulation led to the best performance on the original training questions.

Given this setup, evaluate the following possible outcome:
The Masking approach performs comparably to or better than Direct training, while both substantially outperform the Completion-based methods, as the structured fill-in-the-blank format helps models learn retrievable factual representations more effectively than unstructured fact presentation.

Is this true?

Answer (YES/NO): NO